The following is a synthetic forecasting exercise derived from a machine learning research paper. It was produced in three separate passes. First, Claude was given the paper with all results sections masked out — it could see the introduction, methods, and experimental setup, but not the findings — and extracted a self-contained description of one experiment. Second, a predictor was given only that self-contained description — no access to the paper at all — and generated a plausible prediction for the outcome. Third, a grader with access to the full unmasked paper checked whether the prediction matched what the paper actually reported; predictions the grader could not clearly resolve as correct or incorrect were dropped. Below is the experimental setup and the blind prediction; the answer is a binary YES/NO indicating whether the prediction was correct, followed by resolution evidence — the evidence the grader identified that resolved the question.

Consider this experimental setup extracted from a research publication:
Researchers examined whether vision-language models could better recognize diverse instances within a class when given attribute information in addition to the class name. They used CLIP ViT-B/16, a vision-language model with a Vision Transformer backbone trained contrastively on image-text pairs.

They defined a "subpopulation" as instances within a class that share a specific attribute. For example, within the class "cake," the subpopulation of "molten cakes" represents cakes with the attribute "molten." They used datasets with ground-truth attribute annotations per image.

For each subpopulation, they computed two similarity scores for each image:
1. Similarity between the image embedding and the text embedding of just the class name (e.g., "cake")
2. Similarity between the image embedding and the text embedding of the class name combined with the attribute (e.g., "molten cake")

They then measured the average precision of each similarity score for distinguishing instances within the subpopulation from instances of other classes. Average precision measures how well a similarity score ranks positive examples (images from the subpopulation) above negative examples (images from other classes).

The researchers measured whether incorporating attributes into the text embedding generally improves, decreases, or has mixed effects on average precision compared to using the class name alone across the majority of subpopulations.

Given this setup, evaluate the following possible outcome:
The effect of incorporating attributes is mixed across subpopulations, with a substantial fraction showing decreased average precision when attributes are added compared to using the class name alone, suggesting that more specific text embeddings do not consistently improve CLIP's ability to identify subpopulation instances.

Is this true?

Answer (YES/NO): NO